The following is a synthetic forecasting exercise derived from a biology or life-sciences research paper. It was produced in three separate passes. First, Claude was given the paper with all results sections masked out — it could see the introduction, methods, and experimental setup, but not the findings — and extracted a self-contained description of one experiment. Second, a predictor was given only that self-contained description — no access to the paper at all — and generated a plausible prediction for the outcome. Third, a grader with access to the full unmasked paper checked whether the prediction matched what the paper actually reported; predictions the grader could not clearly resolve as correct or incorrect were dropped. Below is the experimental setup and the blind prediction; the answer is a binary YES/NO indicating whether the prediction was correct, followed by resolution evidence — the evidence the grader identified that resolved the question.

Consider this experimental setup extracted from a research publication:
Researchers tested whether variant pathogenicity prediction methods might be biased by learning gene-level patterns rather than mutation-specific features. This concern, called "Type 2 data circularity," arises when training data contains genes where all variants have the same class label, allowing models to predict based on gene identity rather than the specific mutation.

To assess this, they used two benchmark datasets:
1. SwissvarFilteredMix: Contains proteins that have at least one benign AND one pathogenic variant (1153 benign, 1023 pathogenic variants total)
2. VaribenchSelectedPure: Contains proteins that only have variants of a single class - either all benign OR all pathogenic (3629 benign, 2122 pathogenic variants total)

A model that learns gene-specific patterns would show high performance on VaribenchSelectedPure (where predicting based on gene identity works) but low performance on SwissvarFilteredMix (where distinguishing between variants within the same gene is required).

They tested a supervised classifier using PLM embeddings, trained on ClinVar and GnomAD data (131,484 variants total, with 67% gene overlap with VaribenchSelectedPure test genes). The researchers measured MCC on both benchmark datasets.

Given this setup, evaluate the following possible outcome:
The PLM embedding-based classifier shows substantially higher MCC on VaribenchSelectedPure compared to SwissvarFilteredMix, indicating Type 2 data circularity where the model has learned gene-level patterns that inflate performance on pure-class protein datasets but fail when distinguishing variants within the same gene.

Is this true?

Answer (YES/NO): NO